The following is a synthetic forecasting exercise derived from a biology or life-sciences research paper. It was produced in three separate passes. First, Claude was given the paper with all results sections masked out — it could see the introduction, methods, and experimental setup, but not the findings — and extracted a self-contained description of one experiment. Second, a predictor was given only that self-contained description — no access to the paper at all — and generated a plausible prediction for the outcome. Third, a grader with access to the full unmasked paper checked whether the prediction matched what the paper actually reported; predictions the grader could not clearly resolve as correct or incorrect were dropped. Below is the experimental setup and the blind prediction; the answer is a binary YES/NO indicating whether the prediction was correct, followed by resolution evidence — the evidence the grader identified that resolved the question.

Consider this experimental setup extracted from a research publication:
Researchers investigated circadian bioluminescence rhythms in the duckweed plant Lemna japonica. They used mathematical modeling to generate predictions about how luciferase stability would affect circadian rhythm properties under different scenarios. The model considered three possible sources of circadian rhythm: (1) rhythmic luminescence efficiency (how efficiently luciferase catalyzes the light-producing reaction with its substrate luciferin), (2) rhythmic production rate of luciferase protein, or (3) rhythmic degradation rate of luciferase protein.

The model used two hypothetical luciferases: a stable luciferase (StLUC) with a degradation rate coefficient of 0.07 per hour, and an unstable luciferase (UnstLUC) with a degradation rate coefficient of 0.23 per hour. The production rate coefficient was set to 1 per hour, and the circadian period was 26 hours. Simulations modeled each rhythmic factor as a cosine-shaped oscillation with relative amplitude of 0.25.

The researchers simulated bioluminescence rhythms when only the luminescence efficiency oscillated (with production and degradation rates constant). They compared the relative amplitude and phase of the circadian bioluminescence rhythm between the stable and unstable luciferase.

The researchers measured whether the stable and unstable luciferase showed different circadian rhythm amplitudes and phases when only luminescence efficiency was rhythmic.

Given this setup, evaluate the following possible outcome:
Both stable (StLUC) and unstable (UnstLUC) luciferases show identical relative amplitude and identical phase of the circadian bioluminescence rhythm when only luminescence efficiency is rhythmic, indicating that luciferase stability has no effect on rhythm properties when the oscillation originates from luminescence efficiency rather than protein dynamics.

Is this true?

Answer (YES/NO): YES